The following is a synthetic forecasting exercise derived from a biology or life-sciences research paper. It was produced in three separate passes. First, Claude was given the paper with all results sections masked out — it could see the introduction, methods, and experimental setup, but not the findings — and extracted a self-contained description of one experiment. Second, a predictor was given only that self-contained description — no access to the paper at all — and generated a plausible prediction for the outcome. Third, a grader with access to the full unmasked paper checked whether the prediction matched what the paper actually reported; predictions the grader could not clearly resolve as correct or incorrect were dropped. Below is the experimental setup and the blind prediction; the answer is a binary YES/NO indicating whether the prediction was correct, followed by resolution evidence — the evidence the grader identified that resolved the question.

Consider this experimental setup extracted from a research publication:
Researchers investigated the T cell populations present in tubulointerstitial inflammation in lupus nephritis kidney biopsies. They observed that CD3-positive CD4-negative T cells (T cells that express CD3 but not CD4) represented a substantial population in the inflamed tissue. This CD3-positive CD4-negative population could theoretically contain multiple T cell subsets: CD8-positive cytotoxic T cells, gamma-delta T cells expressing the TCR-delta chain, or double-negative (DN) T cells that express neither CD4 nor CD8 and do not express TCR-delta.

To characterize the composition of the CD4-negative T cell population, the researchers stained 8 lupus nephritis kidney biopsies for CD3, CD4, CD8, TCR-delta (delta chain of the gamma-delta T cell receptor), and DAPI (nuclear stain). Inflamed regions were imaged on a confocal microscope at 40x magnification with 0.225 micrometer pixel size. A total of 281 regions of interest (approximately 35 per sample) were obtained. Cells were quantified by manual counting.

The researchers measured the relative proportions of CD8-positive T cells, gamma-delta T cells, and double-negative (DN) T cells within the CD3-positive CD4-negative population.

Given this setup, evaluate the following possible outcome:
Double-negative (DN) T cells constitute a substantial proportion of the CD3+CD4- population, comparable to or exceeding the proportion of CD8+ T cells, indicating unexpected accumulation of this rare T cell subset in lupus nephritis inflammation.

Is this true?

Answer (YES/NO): YES